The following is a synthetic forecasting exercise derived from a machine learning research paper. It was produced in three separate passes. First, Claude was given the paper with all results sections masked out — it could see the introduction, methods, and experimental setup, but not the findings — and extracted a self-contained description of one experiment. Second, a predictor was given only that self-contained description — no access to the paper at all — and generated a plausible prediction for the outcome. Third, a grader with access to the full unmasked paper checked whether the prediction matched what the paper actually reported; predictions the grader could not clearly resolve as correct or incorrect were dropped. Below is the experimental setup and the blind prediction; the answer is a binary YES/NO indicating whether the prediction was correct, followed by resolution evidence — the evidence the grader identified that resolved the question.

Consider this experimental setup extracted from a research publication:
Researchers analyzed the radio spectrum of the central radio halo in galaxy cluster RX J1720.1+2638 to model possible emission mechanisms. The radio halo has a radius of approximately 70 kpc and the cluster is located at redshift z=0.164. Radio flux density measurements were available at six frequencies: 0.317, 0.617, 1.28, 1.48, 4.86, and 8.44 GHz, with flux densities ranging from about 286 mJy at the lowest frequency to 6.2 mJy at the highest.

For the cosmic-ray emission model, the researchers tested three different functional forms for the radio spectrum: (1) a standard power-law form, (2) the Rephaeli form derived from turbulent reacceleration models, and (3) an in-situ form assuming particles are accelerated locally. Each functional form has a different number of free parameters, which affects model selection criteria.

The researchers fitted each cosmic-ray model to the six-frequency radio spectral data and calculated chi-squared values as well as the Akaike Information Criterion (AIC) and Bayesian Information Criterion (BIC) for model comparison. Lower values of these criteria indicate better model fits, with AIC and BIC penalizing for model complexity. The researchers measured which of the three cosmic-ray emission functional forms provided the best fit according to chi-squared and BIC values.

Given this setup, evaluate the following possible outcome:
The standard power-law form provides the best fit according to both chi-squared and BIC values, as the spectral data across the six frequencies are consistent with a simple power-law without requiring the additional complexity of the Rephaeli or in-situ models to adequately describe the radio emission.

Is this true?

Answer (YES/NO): NO